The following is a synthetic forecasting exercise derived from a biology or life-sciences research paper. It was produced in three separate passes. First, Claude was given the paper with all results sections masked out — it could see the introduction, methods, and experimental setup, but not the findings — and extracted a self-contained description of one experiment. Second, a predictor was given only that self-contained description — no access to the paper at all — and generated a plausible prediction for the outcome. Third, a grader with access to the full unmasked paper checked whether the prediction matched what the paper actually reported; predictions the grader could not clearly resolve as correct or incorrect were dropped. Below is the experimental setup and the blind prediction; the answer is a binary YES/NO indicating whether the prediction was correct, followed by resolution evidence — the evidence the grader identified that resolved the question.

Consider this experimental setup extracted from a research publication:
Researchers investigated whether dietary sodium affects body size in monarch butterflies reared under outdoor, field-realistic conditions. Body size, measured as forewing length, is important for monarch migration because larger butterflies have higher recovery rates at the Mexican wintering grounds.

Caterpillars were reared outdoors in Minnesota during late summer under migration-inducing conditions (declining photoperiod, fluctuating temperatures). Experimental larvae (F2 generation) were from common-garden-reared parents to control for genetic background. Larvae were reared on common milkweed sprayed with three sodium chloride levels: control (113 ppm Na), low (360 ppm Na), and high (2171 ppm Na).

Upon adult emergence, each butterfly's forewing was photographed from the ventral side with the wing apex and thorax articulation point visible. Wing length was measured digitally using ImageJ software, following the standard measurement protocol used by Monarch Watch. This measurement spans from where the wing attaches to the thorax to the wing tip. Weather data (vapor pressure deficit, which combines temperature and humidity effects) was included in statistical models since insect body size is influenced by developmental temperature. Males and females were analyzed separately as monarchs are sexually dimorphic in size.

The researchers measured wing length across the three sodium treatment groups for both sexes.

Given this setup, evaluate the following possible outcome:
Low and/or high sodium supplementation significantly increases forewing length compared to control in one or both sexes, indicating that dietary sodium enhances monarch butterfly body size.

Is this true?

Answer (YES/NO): NO